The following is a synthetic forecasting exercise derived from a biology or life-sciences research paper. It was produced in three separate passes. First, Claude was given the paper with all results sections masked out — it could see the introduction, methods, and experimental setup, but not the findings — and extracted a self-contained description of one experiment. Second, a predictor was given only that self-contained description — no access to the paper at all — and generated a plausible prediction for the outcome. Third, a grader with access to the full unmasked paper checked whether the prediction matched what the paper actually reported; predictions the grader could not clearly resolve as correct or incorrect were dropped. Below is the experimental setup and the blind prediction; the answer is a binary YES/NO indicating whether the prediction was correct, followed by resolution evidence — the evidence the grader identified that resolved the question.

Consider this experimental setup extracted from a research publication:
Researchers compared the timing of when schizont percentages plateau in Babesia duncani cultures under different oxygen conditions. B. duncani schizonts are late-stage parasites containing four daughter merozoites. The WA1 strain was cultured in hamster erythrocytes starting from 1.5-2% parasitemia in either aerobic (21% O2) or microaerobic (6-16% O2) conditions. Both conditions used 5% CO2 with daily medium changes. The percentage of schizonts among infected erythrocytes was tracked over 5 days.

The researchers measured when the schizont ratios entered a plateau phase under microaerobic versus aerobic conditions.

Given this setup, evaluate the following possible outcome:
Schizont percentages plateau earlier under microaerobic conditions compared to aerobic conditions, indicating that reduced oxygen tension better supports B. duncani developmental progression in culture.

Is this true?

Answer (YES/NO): NO